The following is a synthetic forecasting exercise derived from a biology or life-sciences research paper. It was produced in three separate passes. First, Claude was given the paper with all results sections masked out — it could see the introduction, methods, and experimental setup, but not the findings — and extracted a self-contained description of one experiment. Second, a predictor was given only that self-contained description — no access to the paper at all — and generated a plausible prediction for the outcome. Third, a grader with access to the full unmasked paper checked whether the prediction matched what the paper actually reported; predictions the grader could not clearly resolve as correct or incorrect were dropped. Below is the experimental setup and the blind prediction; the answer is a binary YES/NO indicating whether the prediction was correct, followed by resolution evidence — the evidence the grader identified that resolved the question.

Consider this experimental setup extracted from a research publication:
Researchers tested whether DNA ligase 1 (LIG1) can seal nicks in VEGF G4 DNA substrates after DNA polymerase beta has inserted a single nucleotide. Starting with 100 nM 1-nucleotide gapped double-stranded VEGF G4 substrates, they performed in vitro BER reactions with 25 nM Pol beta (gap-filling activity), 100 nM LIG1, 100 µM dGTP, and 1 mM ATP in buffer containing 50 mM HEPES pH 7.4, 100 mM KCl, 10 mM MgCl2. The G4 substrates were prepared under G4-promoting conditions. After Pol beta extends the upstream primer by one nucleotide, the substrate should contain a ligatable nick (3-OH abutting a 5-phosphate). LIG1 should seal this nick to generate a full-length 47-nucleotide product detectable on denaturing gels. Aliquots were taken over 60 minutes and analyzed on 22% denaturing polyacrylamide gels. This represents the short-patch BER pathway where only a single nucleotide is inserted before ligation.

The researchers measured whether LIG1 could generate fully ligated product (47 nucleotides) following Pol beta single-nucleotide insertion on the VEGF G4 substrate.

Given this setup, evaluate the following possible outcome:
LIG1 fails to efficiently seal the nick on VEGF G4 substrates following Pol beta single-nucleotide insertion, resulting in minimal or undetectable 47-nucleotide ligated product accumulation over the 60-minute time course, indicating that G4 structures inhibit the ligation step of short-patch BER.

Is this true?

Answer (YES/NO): NO